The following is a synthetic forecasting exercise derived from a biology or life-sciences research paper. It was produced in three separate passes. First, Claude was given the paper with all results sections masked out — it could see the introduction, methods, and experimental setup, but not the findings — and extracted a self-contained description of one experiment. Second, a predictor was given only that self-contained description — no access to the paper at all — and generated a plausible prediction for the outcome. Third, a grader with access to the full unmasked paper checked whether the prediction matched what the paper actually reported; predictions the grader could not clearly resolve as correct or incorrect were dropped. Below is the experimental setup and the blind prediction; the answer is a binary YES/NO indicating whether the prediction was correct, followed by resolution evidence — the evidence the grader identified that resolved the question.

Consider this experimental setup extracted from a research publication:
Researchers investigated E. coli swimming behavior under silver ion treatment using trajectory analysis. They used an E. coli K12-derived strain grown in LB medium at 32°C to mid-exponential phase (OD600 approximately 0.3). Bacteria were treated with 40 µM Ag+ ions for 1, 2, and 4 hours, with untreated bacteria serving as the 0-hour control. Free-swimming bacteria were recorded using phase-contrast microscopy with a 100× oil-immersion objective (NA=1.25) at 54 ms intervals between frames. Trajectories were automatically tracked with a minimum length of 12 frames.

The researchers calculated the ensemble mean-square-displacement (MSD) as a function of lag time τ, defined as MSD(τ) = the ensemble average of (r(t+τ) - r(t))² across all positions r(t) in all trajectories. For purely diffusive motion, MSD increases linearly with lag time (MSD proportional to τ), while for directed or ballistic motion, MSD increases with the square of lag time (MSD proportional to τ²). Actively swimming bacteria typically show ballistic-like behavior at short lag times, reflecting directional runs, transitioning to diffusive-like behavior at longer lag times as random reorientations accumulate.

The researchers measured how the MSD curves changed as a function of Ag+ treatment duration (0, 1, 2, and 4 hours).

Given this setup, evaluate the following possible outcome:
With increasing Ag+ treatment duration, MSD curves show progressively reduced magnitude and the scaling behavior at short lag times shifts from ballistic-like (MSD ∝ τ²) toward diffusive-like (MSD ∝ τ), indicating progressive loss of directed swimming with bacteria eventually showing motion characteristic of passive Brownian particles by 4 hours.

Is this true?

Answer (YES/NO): NO